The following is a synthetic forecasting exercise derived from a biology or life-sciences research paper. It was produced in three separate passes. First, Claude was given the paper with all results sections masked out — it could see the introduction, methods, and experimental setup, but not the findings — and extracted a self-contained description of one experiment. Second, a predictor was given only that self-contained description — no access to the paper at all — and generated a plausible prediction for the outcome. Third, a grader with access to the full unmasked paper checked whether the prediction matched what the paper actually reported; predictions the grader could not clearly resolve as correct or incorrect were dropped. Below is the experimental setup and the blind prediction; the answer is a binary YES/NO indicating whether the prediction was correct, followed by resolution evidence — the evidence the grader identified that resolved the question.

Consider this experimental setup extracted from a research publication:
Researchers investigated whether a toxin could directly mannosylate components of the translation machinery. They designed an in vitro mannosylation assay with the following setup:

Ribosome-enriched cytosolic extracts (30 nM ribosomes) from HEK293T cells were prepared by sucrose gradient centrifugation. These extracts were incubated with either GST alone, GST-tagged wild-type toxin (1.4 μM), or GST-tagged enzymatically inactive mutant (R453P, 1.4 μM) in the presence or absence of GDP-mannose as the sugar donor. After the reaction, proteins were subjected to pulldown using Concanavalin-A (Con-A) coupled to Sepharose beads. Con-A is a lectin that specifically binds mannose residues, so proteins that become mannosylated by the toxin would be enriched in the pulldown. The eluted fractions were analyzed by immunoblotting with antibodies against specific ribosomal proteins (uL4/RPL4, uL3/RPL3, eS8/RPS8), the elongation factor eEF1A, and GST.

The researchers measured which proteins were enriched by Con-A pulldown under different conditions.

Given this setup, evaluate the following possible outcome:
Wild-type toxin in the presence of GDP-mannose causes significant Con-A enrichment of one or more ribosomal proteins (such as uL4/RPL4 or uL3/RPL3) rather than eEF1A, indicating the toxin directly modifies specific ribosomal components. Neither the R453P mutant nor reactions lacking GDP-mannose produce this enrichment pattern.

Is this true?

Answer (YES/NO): NO